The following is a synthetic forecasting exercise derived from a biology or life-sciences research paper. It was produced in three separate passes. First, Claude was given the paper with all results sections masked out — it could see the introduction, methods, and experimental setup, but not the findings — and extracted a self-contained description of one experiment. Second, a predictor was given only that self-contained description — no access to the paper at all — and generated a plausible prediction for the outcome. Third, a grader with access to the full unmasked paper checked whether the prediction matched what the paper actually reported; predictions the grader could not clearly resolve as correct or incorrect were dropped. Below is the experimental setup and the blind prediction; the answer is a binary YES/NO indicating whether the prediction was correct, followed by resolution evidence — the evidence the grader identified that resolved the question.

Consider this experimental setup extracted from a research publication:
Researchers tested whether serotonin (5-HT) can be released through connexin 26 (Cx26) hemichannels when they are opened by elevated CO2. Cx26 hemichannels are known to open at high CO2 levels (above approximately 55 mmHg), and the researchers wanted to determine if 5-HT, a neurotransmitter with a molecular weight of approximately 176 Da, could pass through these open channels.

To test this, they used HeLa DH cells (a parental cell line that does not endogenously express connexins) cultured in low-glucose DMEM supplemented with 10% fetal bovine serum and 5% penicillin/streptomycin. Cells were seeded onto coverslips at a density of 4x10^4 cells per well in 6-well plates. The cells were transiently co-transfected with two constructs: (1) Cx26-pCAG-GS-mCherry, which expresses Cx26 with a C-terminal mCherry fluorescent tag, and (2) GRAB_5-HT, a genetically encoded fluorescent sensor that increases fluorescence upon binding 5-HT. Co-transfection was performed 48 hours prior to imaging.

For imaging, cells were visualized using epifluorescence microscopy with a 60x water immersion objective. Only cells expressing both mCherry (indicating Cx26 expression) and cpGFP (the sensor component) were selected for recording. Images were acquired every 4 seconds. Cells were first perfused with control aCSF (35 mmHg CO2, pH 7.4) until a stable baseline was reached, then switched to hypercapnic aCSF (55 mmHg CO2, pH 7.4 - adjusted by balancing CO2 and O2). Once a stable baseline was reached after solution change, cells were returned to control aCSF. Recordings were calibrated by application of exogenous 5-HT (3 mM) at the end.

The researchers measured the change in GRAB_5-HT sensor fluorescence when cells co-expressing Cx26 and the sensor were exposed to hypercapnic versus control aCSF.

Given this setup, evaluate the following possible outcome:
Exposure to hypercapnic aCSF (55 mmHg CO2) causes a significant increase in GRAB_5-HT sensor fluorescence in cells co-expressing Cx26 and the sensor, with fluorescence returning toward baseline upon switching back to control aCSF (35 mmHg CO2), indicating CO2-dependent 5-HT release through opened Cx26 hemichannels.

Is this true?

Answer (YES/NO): NO